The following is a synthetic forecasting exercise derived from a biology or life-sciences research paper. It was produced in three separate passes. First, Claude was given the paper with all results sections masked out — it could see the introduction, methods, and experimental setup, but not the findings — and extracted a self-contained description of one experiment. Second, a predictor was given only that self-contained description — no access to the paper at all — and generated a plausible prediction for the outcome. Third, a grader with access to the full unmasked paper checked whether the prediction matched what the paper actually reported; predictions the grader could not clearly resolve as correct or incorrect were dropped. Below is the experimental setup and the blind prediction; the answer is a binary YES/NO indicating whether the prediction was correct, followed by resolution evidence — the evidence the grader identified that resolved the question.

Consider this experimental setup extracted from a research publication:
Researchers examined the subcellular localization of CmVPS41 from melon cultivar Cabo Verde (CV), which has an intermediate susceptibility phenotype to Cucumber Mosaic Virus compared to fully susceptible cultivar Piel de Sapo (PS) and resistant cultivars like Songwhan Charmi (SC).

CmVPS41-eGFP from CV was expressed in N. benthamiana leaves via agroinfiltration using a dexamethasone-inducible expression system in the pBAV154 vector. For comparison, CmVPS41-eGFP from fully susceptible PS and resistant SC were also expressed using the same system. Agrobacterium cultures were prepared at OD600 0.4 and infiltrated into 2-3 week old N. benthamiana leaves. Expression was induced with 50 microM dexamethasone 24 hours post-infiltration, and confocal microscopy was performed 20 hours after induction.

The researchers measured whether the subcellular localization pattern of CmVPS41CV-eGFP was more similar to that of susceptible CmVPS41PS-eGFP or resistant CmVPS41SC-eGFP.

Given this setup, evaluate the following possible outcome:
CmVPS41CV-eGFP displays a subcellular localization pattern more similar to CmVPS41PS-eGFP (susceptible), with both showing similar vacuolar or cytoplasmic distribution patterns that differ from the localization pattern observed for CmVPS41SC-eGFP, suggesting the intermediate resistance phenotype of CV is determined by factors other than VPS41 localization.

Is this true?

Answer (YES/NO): YES